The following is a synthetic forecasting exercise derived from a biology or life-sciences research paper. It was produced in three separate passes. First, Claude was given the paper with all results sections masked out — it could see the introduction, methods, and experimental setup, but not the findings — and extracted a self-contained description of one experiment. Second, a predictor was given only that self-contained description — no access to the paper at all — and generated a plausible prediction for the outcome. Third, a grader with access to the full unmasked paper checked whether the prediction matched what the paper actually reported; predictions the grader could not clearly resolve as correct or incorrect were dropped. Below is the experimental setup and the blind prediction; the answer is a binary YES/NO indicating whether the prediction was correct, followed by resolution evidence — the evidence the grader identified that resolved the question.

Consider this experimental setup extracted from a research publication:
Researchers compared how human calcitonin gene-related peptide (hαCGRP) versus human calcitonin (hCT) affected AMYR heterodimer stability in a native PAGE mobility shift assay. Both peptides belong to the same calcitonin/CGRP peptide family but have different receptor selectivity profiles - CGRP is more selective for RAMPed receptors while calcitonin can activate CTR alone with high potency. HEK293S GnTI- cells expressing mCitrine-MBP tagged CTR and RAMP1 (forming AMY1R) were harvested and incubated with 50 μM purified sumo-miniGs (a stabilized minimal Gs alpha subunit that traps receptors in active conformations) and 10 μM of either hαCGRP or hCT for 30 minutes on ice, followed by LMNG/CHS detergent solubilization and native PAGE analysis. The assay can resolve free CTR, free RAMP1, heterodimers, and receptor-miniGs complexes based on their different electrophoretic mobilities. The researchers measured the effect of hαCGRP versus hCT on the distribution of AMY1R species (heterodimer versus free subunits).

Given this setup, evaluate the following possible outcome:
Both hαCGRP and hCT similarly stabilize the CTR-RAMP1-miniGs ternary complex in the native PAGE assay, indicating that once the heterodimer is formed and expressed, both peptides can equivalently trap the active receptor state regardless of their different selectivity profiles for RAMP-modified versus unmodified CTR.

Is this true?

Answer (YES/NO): NO